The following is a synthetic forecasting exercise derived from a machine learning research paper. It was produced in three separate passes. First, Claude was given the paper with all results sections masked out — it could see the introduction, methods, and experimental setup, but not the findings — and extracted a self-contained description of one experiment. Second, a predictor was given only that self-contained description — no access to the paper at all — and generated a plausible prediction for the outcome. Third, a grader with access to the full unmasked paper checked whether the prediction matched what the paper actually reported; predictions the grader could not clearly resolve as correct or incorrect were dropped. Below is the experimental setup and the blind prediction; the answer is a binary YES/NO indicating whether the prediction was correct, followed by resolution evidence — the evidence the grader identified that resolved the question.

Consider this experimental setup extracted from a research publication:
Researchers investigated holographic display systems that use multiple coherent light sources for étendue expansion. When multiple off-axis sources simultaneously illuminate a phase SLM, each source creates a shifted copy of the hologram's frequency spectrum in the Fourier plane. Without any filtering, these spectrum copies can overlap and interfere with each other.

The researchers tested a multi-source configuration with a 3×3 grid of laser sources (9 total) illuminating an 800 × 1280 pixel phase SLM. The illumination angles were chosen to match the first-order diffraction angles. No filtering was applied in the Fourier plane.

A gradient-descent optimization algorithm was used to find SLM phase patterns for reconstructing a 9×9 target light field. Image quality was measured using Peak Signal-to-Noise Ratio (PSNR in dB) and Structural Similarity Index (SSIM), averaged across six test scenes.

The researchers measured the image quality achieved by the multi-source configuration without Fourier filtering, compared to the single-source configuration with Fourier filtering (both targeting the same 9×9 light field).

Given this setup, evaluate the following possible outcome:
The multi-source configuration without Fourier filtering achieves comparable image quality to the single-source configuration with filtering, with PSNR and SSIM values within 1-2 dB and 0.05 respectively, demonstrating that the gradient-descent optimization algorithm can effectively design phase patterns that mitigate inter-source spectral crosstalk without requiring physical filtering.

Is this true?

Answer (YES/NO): NO